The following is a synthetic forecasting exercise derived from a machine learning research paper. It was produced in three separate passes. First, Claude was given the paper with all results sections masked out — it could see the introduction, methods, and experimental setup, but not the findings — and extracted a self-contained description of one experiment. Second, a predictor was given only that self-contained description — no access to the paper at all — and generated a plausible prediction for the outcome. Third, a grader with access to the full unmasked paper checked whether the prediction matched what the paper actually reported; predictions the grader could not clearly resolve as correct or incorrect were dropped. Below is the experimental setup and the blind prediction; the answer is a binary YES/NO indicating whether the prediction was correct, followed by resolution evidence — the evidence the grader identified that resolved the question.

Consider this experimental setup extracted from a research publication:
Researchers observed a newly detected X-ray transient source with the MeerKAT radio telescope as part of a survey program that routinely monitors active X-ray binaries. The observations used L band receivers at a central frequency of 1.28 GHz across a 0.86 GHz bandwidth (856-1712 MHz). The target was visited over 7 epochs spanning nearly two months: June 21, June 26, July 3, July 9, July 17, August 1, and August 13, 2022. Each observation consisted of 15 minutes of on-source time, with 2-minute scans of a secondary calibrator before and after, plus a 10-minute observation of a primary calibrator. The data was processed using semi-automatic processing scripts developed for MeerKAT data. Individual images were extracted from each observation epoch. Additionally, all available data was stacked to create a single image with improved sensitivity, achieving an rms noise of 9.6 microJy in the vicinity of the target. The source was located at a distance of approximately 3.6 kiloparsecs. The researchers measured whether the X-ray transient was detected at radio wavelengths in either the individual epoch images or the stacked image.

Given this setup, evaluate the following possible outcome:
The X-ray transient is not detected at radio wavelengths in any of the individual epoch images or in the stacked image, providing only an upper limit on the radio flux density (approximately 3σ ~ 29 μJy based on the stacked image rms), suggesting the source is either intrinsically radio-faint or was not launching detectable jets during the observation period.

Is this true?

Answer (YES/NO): YES